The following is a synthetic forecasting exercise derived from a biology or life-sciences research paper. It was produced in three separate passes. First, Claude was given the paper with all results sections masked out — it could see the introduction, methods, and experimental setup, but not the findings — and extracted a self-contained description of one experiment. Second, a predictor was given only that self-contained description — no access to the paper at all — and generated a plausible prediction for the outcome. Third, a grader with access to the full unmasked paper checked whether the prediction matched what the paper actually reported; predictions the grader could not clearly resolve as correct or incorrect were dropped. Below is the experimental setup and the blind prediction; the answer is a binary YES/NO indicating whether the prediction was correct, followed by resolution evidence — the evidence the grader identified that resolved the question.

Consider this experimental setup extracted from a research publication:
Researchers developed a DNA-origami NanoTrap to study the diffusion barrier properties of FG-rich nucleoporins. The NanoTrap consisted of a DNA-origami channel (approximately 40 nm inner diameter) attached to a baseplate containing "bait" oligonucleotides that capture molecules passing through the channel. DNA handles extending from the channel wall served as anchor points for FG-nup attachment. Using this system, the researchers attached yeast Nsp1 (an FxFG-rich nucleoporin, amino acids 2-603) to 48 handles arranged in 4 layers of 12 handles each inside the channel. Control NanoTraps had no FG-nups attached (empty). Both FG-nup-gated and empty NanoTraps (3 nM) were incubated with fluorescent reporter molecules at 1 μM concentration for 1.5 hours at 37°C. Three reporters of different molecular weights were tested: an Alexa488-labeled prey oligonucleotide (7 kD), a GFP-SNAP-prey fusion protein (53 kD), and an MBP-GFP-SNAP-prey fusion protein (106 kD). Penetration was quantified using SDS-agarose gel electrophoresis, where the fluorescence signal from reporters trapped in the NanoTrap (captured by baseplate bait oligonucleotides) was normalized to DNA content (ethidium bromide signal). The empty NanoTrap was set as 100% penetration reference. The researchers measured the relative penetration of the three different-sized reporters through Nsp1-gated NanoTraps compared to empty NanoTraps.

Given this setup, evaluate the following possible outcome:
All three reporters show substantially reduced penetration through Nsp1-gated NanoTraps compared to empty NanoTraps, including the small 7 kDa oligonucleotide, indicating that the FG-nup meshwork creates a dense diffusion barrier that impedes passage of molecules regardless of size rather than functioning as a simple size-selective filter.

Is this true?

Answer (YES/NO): NO